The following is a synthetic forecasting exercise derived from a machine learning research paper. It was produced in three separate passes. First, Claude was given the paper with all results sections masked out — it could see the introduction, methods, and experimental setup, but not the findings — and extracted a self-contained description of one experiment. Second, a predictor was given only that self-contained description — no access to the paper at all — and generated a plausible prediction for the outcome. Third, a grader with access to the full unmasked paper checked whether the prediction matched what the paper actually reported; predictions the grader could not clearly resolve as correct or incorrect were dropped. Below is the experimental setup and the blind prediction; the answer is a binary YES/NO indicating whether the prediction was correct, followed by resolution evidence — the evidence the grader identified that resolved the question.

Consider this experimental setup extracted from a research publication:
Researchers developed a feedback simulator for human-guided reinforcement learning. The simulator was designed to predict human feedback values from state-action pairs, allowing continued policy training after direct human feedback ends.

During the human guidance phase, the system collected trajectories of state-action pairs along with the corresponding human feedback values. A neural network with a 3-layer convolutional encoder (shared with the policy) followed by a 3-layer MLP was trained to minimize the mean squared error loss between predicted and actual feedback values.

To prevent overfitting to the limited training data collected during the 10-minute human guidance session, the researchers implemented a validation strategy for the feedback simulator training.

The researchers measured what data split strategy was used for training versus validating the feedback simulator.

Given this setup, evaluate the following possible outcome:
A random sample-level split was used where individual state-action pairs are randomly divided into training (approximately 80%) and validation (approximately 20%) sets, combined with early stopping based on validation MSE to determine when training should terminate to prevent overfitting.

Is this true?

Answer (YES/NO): NO